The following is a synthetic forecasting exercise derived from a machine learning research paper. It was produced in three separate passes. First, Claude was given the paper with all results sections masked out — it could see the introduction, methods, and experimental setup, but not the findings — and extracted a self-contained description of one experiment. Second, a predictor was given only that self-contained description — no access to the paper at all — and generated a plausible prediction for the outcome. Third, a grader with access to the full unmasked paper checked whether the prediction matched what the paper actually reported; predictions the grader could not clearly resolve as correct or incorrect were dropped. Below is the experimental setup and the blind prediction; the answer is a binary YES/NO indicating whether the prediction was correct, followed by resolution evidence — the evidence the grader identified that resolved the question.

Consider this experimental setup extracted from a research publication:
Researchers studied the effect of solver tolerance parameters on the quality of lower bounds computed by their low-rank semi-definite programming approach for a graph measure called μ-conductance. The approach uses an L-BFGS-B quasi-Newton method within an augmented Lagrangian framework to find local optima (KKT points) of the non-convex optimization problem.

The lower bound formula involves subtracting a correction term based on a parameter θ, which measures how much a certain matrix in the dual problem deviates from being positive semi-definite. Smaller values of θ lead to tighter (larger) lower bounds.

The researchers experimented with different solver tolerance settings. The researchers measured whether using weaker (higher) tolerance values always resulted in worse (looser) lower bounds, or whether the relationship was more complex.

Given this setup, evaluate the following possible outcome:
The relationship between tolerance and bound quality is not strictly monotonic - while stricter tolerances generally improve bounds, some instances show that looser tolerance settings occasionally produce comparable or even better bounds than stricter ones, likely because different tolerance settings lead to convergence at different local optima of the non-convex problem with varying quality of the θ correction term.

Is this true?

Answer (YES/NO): YES